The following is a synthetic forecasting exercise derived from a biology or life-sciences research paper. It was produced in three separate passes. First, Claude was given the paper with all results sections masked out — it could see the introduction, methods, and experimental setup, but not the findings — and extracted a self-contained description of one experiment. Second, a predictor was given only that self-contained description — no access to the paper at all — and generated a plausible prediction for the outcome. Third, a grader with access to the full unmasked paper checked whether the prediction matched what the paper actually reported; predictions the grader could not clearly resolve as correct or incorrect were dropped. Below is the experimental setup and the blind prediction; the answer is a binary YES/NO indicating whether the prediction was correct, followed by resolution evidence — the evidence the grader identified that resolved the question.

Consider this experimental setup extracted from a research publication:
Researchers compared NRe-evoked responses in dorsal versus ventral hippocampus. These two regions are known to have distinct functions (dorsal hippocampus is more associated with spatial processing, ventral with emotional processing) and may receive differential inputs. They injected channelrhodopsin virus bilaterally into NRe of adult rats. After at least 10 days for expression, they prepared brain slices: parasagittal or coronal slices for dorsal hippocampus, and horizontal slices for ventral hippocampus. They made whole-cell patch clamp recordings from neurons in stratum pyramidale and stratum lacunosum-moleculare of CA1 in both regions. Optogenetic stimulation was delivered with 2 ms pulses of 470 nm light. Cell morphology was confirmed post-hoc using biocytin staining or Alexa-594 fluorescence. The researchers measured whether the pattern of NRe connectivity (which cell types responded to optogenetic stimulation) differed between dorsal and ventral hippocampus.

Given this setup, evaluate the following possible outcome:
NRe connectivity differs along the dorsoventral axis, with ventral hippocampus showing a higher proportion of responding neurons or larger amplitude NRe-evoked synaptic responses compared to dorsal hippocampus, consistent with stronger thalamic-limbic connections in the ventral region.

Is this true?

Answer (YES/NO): NO